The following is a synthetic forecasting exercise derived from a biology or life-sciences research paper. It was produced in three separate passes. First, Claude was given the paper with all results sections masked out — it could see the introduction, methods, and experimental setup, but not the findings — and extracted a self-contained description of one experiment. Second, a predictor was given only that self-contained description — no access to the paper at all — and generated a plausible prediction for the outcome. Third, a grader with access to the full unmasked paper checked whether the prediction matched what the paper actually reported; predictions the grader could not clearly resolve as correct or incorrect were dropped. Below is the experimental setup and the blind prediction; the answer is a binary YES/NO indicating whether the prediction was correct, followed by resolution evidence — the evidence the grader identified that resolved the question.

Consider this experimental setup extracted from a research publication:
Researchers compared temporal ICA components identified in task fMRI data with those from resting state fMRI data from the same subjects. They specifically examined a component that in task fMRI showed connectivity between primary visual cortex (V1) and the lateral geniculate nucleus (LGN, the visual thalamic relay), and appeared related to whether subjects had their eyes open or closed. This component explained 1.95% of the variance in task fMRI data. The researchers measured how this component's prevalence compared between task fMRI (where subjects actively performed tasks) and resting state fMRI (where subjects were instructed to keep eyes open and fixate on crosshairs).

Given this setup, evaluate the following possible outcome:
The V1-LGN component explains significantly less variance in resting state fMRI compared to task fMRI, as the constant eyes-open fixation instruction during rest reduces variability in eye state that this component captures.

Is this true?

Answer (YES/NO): NO